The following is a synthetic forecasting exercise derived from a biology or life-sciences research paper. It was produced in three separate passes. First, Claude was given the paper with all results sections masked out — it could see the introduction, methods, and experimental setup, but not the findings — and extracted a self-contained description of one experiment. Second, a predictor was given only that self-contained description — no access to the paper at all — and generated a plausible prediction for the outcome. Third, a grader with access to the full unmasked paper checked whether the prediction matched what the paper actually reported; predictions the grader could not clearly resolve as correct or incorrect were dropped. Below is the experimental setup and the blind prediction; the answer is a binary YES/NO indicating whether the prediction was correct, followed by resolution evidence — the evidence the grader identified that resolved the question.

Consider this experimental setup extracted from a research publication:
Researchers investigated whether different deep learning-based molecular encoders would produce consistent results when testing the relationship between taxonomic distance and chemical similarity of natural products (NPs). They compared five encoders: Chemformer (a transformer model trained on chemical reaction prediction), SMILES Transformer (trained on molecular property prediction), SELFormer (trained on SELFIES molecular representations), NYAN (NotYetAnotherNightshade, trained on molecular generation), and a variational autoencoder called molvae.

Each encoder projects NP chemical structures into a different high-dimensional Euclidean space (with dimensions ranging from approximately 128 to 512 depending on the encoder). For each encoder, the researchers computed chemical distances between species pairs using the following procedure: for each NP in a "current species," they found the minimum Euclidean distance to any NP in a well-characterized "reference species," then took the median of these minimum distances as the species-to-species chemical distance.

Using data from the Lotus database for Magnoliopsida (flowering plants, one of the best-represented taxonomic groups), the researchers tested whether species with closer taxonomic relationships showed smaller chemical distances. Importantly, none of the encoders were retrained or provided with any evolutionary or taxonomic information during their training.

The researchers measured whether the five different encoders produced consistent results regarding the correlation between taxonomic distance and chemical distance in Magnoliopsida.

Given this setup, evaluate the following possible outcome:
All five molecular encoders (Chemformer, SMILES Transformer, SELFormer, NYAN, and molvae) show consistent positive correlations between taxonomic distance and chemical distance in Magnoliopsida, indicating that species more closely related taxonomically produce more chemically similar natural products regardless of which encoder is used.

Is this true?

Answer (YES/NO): NO